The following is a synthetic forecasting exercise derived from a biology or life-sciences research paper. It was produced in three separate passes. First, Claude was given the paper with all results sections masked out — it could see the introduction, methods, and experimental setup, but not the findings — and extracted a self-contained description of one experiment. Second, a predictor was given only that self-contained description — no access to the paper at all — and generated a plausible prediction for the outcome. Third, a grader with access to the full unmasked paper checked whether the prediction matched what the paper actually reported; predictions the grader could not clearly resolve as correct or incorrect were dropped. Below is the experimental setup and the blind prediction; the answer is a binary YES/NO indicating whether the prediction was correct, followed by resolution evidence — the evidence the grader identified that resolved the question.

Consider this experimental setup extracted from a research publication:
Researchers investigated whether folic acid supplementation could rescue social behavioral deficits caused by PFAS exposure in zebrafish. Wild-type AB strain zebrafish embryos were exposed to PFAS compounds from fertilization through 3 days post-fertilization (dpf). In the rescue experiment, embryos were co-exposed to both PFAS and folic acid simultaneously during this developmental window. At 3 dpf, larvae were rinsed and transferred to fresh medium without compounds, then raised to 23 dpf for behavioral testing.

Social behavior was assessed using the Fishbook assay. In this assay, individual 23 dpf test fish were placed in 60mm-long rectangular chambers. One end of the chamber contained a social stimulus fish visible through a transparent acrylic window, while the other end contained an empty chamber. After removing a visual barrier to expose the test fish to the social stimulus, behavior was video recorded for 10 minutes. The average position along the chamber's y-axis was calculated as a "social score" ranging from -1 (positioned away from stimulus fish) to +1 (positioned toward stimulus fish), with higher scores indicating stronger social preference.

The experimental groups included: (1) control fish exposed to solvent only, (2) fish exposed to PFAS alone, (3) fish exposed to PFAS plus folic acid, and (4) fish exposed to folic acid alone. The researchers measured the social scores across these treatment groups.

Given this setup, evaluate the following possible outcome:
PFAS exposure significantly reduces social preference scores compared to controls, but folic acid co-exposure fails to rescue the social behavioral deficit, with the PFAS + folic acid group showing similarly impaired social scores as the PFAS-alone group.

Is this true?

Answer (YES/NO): NO